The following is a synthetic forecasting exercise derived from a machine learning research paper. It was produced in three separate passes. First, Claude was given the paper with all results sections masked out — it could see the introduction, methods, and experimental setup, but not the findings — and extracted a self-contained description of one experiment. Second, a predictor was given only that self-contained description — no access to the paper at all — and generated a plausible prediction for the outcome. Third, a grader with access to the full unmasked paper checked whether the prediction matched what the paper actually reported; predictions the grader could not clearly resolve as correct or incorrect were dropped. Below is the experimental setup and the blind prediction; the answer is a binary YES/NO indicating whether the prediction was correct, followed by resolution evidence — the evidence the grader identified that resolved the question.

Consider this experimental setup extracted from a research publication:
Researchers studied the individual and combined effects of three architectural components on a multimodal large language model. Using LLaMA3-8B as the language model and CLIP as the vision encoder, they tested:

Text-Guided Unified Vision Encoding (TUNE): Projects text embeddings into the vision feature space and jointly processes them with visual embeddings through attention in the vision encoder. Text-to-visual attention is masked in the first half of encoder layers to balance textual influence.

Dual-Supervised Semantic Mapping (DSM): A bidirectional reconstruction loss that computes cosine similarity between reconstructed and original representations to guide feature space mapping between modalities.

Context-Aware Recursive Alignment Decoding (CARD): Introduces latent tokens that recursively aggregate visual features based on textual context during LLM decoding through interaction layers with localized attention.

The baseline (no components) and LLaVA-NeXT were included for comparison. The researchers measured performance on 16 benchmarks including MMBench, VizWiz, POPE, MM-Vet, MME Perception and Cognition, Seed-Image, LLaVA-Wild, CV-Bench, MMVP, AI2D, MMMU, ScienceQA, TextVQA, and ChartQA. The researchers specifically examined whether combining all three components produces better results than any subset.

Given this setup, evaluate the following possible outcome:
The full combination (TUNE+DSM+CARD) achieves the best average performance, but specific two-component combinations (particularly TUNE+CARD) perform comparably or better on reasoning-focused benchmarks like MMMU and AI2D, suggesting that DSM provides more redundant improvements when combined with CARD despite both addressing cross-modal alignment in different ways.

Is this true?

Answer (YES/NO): NO